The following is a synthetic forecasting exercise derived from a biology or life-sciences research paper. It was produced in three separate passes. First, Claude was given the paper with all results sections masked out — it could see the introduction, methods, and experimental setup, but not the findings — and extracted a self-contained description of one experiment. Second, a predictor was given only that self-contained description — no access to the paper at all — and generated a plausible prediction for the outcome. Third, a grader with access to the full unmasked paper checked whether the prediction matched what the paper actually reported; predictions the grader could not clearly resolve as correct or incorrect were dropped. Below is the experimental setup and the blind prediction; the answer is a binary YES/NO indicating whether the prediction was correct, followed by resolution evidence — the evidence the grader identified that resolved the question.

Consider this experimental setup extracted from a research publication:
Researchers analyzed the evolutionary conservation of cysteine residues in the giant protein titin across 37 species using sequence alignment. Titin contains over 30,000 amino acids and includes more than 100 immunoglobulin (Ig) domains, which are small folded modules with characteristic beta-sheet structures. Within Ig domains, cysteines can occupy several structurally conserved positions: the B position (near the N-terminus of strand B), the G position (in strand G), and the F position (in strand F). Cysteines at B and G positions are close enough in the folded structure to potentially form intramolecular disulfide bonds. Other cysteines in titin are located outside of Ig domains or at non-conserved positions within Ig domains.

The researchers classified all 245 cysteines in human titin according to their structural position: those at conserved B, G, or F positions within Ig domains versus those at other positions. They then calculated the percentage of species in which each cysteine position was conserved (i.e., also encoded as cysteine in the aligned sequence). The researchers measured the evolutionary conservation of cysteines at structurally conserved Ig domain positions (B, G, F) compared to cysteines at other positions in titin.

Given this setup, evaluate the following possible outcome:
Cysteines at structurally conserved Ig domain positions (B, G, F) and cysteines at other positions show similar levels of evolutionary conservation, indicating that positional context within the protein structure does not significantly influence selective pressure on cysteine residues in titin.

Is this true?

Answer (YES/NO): NO